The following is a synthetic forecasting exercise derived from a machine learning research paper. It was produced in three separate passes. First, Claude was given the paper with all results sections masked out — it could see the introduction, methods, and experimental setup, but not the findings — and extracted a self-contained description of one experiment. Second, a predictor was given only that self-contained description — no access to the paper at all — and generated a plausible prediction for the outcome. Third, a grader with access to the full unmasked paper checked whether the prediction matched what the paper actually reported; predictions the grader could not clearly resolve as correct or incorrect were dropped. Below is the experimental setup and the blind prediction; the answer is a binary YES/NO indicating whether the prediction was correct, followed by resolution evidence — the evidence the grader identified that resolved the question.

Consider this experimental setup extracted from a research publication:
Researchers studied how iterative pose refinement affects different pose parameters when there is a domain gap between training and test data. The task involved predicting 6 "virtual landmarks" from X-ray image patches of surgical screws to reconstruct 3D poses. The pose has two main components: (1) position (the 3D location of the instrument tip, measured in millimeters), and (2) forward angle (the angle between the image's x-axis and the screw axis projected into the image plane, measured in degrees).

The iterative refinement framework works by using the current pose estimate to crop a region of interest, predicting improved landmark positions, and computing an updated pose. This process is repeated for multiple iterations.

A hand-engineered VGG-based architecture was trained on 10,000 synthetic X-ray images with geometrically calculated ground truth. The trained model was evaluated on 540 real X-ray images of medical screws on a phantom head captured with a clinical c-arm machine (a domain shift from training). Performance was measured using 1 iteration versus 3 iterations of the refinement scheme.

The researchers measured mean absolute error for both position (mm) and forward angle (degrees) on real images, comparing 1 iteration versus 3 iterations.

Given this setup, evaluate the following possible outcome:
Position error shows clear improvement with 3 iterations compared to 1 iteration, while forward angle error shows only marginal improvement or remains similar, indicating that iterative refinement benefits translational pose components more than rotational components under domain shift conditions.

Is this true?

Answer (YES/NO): NO